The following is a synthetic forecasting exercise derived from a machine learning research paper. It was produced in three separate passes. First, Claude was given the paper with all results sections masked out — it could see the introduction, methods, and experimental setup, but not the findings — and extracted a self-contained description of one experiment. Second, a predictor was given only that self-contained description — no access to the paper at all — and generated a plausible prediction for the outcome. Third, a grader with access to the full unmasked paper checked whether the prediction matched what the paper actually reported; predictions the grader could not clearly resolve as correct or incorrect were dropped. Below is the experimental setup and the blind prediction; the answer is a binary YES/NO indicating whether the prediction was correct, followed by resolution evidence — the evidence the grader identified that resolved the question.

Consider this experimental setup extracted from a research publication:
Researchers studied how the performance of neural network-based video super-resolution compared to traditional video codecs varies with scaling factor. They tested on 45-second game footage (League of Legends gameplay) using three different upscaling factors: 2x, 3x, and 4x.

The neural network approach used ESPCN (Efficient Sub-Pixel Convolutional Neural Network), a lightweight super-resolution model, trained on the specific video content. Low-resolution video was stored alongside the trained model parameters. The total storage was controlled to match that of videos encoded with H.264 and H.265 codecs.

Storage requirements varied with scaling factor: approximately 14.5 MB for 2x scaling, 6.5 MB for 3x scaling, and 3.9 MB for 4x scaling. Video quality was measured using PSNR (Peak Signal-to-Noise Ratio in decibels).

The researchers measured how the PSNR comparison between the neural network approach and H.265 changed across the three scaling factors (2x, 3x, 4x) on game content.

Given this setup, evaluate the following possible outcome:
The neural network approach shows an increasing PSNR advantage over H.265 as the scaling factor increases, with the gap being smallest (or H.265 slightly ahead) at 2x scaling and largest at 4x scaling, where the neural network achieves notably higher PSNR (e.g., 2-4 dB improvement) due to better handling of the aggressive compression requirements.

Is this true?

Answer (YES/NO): NO